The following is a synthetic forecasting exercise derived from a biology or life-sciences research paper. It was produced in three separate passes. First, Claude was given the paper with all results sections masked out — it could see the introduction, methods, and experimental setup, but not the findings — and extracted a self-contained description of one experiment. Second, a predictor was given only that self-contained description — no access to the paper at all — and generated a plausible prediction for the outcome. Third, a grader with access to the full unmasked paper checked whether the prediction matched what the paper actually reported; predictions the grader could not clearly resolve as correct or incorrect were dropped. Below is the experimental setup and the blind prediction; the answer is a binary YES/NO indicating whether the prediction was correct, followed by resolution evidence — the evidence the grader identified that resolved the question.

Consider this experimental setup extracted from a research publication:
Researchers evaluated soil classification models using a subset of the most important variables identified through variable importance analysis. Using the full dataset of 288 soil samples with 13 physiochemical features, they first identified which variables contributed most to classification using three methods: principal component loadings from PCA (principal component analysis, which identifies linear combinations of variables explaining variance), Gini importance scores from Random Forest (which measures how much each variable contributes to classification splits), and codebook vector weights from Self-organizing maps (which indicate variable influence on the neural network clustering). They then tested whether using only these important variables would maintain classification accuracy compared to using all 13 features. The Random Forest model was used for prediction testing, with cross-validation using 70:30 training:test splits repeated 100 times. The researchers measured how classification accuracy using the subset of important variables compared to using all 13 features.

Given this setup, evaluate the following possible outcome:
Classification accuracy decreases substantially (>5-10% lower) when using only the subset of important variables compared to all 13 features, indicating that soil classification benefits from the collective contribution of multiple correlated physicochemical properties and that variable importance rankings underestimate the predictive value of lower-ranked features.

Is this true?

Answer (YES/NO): NO